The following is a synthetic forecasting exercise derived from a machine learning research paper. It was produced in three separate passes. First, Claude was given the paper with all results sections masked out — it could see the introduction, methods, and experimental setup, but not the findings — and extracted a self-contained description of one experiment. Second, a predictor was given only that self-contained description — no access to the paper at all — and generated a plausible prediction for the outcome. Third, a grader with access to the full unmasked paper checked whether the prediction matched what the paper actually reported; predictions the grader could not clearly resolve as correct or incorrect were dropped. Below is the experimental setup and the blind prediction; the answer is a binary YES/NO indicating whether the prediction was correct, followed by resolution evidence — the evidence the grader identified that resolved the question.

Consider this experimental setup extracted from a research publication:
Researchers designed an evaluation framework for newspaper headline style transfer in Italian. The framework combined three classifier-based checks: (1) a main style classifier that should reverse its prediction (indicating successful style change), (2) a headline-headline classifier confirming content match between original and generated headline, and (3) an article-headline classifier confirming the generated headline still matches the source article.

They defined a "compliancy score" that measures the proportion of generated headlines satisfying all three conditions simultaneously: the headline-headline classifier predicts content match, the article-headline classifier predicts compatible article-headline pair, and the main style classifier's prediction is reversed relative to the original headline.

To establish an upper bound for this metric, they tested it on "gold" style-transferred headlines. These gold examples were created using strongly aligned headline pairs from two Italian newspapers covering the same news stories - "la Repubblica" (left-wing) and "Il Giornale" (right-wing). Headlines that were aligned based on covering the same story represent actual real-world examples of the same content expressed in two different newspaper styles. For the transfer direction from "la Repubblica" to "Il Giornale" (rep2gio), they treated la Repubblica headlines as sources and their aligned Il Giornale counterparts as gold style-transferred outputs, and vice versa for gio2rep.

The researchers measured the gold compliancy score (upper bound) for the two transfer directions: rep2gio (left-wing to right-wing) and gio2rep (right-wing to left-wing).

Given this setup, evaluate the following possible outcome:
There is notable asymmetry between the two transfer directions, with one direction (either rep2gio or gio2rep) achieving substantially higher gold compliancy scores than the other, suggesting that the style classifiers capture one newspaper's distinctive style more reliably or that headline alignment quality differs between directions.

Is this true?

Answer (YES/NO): NO